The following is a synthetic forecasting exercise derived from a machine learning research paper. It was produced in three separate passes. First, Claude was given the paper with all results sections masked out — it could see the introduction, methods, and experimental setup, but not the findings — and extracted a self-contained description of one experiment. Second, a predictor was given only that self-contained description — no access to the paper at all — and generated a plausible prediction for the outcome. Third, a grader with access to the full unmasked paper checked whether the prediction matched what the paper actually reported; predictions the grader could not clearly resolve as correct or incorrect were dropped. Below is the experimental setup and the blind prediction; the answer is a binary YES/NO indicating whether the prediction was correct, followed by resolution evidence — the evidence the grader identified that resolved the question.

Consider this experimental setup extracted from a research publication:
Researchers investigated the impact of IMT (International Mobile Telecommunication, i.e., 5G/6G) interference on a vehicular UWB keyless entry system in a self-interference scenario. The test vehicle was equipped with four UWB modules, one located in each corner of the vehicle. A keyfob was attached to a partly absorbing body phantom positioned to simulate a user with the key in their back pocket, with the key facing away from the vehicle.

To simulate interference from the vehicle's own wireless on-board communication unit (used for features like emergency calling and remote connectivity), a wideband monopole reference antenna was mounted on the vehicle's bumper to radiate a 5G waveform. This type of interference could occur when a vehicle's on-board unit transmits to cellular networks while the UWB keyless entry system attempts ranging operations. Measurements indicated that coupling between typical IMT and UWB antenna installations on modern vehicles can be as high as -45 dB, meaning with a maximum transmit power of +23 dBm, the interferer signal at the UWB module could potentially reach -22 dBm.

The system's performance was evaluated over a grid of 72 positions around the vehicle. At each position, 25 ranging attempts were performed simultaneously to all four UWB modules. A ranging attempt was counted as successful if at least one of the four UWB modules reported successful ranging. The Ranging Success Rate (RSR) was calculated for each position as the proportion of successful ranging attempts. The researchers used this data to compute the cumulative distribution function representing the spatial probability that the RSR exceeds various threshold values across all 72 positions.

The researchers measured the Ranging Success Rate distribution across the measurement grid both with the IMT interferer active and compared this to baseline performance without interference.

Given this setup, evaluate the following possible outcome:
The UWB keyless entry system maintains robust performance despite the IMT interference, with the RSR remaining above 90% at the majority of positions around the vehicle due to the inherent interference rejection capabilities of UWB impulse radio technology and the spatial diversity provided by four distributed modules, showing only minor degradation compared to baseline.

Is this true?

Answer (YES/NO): NO